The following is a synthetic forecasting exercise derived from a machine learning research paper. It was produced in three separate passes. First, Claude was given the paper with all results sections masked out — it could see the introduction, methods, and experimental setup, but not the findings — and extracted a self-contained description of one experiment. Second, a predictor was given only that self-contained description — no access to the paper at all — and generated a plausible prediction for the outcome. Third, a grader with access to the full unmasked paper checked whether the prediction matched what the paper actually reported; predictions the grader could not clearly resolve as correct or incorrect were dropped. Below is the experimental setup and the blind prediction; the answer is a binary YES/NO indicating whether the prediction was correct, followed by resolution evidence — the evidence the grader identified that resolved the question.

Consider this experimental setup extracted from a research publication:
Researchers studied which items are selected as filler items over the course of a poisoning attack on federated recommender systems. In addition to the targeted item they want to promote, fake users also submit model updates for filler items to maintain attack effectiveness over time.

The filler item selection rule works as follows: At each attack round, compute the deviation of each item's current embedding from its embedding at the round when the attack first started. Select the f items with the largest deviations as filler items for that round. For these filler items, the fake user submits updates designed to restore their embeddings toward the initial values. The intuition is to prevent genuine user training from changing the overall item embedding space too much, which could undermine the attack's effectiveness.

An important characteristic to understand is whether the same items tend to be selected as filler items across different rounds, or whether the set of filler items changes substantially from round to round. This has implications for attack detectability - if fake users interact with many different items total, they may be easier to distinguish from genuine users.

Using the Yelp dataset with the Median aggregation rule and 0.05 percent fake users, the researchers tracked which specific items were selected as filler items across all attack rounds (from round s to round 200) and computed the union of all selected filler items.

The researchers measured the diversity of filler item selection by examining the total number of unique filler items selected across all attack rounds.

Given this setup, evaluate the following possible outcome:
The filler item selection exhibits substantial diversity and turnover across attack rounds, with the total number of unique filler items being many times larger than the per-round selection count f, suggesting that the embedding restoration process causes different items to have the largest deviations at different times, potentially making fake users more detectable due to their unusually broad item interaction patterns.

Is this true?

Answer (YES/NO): NO